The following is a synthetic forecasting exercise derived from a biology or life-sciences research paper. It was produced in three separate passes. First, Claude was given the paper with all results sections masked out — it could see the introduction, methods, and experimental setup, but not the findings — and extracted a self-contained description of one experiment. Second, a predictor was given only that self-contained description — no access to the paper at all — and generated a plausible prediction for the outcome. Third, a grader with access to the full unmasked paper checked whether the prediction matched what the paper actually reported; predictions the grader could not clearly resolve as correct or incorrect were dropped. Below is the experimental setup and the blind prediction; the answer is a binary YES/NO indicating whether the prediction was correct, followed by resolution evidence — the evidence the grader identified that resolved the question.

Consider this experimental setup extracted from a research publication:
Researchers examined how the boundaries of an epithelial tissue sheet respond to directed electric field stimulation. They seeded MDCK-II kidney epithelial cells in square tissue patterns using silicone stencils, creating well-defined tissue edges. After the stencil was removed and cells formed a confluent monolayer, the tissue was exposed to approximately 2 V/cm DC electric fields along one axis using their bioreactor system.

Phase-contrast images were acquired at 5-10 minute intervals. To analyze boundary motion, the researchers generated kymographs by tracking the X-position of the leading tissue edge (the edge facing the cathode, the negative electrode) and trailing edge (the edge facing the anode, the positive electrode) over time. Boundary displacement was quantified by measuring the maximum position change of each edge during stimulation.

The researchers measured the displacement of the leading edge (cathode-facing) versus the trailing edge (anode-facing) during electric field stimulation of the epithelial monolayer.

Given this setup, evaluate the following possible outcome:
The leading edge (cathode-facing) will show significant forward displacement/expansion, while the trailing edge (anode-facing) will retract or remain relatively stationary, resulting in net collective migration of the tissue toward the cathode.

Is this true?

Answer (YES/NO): NO